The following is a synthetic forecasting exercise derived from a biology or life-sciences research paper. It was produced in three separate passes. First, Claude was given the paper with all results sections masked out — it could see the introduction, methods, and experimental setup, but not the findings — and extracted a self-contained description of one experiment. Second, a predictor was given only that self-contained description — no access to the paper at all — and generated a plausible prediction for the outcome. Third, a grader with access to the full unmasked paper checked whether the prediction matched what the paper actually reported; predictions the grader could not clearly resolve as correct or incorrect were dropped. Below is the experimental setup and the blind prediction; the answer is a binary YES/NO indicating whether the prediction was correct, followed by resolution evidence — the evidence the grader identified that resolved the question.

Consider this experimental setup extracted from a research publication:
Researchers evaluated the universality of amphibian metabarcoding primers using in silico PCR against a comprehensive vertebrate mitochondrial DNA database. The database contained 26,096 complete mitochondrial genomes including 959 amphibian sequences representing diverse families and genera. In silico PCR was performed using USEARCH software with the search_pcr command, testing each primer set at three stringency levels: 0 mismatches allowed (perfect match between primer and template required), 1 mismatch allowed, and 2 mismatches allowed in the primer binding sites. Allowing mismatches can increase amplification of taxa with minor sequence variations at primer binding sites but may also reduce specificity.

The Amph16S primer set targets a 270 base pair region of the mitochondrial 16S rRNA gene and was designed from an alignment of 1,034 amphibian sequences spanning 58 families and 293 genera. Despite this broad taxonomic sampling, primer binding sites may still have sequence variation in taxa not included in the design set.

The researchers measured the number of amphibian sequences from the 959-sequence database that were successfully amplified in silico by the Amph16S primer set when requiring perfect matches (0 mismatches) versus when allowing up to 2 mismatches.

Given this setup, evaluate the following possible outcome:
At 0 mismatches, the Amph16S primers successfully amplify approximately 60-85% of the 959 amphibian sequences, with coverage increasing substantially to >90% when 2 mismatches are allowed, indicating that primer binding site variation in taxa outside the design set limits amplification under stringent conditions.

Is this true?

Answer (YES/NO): NO